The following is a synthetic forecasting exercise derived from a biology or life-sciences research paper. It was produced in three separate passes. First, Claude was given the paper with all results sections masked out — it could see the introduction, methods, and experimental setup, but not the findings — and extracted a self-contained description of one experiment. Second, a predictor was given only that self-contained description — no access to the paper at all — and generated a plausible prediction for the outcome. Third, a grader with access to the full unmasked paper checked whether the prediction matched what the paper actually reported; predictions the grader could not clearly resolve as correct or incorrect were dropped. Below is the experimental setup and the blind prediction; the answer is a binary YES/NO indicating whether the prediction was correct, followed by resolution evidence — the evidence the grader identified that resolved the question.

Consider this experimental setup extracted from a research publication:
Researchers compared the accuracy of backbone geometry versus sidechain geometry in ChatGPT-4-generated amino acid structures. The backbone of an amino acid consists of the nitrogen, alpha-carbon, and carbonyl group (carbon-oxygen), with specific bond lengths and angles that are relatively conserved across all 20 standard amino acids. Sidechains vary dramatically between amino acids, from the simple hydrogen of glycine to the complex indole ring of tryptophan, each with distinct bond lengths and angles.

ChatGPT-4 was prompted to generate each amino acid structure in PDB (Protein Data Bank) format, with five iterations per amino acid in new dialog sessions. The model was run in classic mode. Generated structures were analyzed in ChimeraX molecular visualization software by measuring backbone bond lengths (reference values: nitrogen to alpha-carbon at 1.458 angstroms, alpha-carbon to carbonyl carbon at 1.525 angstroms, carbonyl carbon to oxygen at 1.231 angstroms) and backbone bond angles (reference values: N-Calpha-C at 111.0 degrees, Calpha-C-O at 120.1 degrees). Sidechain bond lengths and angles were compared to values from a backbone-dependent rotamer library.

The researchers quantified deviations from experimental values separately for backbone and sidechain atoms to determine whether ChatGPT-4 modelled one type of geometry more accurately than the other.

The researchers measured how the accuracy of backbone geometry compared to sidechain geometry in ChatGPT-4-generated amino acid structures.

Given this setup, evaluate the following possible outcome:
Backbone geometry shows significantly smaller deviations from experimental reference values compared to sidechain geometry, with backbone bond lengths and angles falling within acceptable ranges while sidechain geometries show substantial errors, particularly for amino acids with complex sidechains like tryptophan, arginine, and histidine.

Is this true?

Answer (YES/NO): NO